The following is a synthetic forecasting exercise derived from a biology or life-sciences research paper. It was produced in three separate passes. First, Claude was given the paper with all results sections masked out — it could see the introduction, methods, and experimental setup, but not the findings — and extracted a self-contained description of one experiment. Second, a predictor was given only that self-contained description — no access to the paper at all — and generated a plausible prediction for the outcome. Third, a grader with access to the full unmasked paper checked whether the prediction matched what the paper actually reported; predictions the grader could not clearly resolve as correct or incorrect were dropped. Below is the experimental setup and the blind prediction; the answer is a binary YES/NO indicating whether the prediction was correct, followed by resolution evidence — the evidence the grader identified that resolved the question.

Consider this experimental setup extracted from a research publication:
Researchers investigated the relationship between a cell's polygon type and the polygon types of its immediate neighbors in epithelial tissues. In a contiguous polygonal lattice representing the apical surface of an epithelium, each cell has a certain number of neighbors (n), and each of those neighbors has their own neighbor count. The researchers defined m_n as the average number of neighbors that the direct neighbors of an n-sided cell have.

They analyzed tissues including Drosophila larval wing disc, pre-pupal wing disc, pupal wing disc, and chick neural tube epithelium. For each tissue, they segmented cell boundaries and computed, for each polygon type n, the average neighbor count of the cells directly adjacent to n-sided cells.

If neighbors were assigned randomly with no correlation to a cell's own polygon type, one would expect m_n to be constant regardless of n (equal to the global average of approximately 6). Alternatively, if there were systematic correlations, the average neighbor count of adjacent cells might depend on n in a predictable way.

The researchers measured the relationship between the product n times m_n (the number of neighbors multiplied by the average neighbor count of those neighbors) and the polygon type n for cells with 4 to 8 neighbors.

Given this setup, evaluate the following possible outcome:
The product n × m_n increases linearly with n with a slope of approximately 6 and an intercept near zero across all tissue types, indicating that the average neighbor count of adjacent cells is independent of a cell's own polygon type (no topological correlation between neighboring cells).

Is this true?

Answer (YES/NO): NO